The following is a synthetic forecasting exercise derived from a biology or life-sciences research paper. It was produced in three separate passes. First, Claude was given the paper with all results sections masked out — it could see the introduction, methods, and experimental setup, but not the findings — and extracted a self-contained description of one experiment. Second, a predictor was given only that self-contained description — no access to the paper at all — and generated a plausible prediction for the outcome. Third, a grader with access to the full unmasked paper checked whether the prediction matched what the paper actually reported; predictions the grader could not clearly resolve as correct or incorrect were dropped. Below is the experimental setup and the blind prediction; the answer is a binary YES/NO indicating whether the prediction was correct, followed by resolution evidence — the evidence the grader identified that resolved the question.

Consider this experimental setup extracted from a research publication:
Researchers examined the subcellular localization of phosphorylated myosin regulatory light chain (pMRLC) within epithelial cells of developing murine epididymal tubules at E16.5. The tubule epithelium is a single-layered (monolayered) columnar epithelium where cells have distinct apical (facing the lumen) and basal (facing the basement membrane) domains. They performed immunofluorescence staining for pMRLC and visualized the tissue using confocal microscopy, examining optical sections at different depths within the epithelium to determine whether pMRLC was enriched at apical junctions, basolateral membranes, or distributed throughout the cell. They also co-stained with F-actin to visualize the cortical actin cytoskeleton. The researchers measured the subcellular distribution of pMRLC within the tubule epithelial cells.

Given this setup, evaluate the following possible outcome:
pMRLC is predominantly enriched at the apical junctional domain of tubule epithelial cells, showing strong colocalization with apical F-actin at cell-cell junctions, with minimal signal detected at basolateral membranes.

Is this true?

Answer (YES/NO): YES